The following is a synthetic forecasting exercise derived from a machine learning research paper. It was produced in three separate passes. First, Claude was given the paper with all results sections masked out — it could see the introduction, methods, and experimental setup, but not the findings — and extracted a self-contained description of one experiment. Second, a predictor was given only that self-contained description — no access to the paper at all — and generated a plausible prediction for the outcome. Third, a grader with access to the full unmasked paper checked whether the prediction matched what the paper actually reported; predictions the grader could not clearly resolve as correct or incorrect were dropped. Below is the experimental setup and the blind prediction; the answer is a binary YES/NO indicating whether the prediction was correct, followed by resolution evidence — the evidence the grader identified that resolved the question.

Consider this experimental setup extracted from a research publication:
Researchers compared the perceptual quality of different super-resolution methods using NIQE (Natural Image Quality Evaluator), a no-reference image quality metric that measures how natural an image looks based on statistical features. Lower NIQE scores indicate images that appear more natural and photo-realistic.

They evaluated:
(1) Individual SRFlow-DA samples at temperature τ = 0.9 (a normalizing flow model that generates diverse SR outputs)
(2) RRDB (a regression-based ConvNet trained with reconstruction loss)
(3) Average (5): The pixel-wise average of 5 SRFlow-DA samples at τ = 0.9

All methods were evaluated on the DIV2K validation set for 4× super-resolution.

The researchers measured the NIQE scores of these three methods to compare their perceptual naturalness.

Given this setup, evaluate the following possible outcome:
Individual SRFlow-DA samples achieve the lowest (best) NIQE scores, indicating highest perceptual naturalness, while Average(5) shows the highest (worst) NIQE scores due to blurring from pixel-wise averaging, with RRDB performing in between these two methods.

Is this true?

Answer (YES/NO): NO